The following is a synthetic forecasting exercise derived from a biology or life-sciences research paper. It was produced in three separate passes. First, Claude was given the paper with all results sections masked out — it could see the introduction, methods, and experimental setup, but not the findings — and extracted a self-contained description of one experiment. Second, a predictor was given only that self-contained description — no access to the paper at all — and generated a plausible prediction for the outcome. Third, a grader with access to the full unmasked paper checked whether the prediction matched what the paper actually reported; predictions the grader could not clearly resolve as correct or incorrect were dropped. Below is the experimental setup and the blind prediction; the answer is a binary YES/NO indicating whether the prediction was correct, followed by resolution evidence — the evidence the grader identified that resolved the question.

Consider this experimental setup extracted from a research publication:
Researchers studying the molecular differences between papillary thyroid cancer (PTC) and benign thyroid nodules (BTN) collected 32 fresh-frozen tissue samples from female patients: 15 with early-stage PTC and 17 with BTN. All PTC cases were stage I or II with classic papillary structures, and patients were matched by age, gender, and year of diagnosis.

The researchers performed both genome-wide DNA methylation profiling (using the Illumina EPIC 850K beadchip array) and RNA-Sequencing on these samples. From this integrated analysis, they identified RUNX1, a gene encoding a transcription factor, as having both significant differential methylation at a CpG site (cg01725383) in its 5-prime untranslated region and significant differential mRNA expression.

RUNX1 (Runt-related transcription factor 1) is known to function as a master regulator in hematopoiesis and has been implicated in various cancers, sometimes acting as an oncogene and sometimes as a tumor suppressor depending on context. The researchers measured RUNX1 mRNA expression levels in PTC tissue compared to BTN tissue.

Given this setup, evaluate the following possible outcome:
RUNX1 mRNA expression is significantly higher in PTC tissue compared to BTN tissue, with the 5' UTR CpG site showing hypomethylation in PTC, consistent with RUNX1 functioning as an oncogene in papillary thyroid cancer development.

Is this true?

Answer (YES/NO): YES